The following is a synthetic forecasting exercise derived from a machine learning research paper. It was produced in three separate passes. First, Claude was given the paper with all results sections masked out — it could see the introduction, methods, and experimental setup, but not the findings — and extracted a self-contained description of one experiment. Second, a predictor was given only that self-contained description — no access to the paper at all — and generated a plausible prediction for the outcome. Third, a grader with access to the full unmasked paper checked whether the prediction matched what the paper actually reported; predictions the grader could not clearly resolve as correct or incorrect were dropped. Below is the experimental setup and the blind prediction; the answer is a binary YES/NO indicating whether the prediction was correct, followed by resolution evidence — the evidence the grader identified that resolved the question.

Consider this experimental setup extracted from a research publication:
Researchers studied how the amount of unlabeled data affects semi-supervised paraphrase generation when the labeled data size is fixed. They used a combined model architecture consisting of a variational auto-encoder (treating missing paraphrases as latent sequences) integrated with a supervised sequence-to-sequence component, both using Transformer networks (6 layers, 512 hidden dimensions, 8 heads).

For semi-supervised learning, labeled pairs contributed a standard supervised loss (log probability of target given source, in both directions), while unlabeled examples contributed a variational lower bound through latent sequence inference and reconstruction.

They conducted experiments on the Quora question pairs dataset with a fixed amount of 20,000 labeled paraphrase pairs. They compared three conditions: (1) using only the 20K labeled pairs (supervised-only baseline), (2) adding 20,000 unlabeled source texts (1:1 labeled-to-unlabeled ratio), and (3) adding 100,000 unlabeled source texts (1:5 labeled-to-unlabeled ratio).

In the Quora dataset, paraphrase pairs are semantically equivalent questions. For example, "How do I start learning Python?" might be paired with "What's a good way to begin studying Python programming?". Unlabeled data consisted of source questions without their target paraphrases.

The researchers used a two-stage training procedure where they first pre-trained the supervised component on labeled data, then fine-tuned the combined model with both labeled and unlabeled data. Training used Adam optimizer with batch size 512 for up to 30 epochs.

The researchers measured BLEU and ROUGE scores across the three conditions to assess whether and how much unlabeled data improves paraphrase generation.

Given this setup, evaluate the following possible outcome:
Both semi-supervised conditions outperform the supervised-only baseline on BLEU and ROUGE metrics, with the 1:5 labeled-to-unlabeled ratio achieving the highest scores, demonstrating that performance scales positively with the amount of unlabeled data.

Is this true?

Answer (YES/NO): YES